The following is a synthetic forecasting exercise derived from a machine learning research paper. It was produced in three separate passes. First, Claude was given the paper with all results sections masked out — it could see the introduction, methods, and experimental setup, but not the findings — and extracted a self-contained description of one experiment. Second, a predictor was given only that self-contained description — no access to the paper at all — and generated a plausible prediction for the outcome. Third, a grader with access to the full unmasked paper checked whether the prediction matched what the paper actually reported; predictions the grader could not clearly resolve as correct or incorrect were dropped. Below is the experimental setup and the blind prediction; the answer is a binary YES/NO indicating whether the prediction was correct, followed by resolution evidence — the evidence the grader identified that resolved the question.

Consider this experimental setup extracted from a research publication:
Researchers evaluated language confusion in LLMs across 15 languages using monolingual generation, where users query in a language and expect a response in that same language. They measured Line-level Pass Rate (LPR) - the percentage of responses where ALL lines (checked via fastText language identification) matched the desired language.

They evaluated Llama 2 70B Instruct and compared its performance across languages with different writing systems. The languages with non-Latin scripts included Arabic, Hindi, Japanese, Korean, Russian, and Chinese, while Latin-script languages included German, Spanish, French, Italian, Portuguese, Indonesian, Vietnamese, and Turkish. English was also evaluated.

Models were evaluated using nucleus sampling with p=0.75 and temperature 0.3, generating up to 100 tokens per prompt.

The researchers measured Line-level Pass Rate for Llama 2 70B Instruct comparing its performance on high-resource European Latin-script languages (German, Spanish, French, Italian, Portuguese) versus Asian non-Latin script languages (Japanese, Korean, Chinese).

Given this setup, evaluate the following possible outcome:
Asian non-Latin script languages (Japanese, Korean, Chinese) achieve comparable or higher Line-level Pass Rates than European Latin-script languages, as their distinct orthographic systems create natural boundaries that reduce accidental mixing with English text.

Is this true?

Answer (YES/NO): NO